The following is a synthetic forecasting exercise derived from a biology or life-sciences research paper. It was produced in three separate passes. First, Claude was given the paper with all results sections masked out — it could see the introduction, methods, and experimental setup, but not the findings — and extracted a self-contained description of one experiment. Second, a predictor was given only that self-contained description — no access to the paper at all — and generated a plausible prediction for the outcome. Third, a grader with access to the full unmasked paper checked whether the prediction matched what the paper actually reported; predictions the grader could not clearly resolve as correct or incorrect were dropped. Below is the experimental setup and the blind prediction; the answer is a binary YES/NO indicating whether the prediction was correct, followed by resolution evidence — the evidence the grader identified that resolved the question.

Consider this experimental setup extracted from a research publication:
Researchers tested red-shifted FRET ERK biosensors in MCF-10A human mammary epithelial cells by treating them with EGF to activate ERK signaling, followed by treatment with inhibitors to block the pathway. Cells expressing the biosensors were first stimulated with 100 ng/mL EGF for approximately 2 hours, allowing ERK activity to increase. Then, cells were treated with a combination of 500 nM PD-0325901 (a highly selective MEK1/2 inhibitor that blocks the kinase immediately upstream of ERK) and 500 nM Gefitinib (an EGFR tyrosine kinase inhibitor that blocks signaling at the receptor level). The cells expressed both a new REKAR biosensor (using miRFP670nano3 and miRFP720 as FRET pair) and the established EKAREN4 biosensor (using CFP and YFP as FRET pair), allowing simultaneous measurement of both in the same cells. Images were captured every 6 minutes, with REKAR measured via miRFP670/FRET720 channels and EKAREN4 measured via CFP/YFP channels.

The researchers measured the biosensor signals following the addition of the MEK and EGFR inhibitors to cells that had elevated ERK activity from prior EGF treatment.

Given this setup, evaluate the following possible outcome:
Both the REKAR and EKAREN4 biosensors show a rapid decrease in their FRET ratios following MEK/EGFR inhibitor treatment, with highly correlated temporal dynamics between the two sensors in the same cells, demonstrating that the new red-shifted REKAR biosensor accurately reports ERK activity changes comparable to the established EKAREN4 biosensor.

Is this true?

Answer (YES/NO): YES